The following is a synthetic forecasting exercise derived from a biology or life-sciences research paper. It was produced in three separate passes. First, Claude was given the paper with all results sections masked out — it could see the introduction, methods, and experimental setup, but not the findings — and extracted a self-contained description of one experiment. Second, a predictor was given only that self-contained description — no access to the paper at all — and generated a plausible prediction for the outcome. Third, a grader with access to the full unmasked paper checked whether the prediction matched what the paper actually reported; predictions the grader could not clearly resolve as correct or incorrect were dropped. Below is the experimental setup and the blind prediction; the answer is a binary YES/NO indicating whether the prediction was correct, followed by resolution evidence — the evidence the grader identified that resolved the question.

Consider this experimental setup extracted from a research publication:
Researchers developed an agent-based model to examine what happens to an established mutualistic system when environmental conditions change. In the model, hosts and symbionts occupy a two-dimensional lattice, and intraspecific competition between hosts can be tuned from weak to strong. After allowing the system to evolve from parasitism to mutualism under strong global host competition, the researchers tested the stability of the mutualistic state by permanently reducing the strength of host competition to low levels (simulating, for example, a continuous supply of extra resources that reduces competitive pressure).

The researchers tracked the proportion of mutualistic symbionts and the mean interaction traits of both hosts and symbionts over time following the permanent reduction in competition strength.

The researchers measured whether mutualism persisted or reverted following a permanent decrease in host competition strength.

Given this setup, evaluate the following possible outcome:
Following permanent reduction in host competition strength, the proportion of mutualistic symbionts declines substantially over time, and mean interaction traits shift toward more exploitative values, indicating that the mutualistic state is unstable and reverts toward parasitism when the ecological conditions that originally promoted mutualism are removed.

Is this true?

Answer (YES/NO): YES